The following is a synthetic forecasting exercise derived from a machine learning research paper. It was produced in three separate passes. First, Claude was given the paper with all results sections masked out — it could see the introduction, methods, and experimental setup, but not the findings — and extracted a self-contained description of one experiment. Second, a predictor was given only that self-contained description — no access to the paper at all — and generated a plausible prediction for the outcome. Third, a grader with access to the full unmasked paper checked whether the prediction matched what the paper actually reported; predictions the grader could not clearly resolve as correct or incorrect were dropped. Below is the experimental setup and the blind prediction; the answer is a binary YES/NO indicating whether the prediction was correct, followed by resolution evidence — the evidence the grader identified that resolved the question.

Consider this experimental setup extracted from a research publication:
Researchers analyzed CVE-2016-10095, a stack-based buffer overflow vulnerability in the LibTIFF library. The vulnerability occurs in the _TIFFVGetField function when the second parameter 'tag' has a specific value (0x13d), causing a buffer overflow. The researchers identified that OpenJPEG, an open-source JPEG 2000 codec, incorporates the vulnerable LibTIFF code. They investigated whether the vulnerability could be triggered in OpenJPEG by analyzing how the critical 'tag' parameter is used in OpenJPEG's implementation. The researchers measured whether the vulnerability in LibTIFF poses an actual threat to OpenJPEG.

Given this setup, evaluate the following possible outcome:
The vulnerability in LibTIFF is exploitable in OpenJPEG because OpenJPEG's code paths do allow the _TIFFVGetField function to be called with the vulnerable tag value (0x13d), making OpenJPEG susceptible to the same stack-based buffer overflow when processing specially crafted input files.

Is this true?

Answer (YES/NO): NO